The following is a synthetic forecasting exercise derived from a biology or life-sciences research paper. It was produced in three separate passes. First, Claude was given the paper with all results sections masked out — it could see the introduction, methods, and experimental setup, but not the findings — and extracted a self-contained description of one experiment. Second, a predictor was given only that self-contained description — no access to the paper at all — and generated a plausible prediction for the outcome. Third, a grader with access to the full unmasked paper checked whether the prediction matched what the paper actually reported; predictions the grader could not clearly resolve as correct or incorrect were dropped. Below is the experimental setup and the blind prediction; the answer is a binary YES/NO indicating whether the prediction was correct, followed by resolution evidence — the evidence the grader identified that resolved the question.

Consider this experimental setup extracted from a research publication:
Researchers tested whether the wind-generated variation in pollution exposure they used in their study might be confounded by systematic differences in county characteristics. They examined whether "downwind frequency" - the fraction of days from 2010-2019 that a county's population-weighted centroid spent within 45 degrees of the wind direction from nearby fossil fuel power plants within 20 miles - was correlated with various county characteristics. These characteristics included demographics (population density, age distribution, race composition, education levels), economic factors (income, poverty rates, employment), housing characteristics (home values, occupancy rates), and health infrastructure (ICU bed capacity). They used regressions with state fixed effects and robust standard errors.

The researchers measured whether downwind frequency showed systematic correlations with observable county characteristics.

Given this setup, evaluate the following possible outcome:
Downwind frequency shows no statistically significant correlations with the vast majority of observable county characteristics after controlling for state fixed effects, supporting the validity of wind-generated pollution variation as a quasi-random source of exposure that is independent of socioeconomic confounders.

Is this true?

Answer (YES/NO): YES